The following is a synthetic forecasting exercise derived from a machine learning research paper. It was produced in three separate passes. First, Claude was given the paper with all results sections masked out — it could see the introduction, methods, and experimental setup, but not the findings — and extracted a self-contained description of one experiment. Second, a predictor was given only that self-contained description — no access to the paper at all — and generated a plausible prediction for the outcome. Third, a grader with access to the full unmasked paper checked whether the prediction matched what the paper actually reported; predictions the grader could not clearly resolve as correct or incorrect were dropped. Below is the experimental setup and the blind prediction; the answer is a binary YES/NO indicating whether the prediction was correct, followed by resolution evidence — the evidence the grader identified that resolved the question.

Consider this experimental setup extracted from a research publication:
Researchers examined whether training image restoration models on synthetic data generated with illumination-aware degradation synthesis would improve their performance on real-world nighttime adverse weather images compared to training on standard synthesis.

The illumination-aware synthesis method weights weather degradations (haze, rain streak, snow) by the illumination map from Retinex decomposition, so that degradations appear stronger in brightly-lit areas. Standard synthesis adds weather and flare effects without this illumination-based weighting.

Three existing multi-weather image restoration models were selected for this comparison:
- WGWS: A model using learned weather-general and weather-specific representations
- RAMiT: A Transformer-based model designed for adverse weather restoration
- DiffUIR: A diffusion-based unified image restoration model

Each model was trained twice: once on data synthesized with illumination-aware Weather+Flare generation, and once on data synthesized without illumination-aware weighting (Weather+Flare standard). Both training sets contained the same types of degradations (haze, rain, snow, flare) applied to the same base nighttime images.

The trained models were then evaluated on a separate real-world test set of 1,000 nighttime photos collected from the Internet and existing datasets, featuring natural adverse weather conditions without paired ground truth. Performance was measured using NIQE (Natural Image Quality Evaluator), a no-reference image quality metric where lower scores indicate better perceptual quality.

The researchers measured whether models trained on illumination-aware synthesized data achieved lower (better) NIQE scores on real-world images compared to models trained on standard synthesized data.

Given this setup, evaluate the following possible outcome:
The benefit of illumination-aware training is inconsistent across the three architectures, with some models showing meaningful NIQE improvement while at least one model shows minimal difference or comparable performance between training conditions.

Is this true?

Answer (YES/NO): NO